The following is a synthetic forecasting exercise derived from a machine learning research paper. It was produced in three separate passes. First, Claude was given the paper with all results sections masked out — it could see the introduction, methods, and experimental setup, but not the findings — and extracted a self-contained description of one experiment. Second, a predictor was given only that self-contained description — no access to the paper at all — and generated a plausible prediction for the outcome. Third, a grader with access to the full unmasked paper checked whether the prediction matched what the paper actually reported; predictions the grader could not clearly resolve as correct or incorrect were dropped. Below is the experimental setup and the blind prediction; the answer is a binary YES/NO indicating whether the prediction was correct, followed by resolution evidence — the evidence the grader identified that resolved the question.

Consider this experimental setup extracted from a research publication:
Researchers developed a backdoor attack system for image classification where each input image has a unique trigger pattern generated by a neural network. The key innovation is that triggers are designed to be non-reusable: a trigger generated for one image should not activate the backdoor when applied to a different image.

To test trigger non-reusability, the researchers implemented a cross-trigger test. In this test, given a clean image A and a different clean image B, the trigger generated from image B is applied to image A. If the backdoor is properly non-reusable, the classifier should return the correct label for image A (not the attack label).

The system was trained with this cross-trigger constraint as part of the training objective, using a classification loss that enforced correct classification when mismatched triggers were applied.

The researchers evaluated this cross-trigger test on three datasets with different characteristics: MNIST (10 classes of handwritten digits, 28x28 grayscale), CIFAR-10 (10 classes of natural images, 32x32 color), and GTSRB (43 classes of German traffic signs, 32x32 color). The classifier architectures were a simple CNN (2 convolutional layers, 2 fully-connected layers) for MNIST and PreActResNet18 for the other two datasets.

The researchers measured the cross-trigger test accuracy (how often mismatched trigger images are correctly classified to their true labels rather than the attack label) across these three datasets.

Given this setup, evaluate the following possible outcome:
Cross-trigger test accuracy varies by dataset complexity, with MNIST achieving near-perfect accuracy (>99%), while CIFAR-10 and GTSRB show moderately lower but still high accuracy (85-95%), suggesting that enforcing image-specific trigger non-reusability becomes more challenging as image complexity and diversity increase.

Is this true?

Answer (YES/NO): NO